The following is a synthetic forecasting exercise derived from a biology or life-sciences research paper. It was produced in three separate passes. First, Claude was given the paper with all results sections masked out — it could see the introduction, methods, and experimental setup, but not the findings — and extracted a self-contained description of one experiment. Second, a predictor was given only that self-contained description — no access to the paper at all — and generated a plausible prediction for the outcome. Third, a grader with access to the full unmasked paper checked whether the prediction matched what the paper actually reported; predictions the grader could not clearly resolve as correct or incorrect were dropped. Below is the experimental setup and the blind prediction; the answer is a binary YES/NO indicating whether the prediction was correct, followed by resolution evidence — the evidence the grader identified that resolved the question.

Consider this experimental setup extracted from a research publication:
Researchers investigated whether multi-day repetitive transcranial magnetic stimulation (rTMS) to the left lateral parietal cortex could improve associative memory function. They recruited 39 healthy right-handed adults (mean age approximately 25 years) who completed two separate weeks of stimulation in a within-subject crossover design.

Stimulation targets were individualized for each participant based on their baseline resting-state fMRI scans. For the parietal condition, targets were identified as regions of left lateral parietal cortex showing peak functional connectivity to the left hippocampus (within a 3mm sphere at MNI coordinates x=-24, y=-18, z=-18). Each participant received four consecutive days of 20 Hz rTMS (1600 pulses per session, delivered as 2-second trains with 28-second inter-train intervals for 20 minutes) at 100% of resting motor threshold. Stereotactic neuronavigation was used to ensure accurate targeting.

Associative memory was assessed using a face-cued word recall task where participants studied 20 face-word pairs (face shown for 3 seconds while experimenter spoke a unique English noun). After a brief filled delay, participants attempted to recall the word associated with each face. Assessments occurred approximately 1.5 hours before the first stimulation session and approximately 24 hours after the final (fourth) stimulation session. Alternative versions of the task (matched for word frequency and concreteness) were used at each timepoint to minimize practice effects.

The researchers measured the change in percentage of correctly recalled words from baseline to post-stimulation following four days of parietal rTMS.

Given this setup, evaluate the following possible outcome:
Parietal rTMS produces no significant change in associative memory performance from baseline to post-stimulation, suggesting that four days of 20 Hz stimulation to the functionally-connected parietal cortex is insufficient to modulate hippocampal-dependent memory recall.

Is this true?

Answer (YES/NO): YES